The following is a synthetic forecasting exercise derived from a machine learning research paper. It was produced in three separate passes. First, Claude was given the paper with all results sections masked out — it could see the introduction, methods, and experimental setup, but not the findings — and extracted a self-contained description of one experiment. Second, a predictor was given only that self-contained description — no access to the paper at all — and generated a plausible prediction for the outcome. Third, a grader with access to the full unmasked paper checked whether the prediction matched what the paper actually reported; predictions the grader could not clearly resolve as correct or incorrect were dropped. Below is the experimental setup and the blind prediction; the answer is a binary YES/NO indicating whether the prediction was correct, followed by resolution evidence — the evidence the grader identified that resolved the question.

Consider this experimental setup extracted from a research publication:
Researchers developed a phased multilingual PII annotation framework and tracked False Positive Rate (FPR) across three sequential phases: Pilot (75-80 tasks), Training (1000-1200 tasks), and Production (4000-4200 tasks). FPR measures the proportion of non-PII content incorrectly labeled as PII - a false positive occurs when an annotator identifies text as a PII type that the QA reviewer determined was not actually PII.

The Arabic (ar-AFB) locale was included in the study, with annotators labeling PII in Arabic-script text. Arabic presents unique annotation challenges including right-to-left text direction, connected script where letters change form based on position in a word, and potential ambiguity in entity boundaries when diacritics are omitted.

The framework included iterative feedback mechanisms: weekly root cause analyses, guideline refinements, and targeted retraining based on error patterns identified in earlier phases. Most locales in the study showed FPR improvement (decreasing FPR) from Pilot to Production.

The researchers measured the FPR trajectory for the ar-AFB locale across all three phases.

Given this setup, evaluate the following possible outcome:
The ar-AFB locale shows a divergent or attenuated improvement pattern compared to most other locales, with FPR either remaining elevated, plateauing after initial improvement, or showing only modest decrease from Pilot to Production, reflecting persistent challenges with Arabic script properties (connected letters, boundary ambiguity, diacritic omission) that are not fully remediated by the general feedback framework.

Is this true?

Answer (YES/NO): NO